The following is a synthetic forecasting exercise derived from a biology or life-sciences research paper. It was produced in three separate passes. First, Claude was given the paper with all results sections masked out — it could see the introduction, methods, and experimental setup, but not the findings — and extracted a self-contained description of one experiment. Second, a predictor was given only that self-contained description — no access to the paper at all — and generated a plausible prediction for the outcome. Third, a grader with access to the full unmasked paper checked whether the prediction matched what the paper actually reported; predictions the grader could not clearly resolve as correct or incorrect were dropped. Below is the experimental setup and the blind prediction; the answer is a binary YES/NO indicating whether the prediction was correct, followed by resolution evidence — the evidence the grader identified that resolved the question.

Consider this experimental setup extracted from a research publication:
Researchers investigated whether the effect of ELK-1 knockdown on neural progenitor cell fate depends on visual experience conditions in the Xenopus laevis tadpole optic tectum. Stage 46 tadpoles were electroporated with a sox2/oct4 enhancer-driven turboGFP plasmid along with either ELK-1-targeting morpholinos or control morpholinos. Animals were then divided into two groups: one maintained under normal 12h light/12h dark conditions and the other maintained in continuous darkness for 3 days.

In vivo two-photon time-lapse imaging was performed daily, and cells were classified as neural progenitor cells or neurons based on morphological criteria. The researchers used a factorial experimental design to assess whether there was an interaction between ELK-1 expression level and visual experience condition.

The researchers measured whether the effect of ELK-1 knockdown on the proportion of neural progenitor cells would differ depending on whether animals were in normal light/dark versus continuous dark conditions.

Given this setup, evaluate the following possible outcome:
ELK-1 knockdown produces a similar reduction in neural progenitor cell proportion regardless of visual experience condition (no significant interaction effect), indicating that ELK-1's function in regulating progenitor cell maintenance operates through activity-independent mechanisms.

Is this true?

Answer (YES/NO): NO